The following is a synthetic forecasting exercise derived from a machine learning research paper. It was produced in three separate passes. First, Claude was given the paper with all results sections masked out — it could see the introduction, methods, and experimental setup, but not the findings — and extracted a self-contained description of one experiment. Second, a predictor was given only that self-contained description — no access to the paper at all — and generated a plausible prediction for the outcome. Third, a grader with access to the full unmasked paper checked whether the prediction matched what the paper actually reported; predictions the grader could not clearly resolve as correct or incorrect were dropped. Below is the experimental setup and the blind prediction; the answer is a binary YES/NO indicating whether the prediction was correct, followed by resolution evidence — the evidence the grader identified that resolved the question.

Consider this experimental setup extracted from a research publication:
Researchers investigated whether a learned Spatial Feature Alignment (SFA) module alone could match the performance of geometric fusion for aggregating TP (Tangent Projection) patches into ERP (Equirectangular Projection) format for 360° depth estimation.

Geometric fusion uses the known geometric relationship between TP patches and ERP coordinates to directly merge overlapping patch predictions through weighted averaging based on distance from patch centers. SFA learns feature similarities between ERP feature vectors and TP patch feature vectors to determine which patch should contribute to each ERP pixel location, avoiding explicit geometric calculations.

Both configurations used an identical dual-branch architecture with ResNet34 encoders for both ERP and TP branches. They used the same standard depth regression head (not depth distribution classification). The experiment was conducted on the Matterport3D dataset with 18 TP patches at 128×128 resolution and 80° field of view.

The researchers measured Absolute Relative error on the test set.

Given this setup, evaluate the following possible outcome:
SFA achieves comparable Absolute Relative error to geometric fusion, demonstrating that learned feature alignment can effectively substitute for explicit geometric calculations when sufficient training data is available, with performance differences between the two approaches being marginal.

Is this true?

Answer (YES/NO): YES